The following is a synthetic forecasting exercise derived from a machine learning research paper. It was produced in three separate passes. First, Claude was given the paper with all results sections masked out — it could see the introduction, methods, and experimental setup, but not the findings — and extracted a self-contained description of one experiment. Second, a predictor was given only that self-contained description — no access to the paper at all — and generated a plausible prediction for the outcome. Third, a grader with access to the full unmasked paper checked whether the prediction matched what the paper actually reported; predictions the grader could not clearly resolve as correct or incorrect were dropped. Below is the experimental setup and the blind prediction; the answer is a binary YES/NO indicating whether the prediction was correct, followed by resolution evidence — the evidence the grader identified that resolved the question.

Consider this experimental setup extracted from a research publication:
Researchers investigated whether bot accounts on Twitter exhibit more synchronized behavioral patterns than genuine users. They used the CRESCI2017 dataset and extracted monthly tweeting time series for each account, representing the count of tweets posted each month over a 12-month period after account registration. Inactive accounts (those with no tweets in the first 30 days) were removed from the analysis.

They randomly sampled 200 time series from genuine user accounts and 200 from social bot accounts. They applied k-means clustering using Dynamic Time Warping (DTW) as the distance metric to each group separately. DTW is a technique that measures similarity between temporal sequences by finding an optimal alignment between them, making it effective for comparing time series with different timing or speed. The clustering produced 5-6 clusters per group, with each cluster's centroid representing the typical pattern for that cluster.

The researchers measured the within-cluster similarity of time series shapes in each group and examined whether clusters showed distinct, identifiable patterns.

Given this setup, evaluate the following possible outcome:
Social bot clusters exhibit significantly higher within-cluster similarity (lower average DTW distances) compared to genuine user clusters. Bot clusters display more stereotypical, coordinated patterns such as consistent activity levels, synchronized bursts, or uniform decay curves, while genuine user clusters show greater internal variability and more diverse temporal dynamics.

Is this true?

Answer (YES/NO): YES